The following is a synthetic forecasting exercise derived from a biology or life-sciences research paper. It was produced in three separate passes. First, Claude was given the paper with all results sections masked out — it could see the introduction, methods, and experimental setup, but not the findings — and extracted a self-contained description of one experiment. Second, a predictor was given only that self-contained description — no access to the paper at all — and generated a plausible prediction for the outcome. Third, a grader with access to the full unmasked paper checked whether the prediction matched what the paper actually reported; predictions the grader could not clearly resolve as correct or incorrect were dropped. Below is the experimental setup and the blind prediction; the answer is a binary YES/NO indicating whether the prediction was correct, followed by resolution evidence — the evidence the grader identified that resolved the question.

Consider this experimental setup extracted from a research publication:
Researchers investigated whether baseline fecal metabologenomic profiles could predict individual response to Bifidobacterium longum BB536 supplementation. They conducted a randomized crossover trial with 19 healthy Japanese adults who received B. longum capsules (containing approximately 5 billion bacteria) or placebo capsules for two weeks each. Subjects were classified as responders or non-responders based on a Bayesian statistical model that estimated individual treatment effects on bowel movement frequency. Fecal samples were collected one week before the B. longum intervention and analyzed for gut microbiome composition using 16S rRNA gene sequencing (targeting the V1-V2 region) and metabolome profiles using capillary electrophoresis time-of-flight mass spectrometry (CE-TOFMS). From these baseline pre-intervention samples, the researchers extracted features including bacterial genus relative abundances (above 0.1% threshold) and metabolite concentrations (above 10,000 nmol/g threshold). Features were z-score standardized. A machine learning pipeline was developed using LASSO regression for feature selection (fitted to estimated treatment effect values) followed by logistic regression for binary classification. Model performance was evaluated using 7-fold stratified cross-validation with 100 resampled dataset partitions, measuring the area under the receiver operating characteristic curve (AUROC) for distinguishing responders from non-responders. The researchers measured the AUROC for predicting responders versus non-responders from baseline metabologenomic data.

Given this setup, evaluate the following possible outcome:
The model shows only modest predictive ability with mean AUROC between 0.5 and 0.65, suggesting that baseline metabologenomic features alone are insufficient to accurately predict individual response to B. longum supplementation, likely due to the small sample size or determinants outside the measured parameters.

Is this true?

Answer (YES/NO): NO